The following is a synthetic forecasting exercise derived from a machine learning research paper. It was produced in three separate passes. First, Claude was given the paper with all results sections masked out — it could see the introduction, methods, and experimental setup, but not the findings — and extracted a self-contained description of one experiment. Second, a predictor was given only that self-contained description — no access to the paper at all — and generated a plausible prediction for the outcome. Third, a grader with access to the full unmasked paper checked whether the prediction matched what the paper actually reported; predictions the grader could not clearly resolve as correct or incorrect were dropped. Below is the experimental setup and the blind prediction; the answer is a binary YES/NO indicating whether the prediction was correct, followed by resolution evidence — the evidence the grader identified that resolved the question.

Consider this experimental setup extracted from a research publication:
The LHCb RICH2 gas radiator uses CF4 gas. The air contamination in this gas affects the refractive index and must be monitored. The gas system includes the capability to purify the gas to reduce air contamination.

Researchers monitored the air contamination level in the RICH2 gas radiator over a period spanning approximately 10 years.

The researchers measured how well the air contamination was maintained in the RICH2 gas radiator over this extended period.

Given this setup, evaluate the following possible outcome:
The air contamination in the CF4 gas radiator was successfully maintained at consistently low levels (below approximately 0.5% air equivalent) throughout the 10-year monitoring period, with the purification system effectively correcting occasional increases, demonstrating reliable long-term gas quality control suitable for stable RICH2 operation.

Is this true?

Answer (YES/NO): NO